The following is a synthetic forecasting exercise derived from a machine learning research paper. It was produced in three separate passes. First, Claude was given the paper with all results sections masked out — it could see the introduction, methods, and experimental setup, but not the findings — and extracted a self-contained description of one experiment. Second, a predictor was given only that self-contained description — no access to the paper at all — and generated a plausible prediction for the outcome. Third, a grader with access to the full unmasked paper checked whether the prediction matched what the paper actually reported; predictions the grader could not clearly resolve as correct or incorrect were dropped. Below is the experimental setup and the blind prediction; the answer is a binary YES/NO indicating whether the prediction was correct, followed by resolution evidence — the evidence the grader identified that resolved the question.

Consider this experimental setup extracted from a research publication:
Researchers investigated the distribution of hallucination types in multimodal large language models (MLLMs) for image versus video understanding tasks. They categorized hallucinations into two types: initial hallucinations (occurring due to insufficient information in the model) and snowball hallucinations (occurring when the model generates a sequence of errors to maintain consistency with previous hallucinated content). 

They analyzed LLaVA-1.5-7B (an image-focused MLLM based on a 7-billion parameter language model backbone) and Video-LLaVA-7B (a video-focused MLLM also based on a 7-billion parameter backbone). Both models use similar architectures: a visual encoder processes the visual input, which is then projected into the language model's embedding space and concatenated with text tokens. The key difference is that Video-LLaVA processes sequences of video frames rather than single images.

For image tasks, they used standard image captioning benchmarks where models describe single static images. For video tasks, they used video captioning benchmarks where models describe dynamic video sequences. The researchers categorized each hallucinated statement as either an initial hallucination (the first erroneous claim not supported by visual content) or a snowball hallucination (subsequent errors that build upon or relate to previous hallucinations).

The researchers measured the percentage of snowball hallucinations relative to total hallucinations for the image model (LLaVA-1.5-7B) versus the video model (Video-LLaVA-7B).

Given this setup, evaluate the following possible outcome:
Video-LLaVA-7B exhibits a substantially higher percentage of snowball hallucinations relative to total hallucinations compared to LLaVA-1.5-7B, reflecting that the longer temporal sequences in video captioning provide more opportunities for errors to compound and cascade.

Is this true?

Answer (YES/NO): YES